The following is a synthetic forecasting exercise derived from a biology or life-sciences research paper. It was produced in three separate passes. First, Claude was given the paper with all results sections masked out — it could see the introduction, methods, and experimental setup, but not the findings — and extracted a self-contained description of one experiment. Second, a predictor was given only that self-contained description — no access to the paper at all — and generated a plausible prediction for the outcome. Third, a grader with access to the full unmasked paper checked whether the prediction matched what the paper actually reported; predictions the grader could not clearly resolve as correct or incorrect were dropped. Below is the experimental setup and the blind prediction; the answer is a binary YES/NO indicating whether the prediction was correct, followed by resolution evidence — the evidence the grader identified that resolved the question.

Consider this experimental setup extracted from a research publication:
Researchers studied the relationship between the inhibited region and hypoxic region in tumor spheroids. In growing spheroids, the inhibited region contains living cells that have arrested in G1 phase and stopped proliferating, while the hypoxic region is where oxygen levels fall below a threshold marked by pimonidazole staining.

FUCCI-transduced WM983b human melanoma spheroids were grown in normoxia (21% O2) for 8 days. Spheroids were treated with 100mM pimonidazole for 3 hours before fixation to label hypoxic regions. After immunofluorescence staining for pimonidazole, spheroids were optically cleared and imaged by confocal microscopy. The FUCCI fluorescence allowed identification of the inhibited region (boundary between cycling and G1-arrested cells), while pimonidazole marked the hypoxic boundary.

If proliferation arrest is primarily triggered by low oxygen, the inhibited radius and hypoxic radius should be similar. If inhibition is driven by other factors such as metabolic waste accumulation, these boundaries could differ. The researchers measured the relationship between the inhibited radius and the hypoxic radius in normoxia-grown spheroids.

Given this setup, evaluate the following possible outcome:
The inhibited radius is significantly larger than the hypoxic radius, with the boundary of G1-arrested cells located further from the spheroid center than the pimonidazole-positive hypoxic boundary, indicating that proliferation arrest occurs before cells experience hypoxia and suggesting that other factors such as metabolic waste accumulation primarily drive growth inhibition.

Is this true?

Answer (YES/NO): YES